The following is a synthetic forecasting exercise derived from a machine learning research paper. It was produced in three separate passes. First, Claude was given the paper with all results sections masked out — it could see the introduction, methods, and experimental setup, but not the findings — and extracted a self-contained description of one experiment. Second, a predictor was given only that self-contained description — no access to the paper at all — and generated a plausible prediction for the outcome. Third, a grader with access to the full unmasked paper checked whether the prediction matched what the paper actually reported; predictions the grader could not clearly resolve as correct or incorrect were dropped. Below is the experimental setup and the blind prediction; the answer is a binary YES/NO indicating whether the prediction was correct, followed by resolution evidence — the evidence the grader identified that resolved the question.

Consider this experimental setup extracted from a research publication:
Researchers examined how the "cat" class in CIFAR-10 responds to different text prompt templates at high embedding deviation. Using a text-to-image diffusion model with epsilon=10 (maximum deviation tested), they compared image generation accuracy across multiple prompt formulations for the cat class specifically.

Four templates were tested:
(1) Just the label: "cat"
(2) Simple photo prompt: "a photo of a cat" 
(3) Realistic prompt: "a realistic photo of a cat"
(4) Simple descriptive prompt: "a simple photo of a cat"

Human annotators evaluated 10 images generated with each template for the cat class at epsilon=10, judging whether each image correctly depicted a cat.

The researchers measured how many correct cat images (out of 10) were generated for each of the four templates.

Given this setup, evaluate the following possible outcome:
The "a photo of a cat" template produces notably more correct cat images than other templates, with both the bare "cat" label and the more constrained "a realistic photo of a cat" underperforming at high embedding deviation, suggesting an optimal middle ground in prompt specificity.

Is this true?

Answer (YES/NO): NO